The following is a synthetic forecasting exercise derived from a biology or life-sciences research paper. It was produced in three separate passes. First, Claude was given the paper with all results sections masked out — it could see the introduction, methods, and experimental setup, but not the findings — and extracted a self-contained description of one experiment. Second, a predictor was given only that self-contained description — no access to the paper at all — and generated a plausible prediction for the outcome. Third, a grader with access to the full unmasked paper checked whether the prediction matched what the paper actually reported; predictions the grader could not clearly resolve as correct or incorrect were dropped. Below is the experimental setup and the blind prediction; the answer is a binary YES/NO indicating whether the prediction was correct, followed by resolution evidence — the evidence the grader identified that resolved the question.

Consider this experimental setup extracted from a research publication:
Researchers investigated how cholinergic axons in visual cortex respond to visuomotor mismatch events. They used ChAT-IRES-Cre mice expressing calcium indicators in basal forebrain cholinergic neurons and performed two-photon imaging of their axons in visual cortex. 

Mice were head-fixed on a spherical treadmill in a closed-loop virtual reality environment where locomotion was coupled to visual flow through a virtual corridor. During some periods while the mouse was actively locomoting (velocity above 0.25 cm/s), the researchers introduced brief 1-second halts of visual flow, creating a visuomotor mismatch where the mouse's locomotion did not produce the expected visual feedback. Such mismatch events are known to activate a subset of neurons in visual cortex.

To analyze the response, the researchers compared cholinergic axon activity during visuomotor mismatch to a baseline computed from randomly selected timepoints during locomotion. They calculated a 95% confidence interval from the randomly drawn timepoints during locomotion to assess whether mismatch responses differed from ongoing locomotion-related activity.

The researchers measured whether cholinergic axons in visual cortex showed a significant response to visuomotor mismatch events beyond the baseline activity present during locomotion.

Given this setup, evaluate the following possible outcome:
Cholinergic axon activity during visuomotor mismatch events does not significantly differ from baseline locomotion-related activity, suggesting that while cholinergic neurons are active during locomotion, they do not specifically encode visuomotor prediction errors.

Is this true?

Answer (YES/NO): YES